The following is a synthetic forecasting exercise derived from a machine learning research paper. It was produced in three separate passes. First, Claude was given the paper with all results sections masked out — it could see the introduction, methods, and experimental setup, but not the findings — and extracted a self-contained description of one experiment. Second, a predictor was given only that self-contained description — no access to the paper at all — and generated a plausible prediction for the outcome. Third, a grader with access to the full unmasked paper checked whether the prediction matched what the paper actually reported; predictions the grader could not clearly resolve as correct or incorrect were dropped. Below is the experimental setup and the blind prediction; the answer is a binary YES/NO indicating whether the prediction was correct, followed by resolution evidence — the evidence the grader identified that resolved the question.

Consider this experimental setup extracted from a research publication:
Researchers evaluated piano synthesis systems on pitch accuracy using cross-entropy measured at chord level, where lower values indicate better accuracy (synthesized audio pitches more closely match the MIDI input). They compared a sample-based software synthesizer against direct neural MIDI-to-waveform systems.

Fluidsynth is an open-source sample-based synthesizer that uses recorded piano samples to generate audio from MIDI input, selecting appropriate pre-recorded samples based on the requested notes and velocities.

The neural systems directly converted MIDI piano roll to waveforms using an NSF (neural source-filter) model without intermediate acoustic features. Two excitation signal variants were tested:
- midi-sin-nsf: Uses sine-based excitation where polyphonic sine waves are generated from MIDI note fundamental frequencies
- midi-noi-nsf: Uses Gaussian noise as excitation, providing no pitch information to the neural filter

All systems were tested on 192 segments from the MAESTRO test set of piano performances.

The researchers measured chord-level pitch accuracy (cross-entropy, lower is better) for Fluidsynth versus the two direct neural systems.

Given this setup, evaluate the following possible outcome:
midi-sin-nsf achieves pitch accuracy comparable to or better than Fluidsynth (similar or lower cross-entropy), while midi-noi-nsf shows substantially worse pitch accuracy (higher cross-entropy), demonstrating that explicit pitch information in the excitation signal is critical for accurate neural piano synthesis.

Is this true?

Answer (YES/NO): NO